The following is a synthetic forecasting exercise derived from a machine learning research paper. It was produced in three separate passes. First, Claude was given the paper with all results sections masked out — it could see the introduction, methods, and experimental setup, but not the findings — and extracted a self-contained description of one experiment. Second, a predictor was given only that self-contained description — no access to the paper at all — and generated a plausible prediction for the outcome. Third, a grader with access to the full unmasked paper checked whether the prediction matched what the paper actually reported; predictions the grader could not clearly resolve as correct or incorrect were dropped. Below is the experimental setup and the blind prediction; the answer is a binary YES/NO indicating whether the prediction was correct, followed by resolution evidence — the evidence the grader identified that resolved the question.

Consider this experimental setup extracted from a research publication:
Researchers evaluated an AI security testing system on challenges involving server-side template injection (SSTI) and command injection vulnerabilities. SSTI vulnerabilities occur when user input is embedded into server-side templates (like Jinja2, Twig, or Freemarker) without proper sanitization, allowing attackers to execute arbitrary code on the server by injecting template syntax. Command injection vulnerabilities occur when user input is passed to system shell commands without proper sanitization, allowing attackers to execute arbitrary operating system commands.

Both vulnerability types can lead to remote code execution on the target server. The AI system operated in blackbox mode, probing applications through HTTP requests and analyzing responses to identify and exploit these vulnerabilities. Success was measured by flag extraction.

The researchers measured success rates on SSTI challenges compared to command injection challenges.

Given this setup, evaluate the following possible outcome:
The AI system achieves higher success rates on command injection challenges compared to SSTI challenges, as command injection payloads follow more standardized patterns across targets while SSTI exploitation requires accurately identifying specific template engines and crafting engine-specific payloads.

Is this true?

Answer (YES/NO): NO